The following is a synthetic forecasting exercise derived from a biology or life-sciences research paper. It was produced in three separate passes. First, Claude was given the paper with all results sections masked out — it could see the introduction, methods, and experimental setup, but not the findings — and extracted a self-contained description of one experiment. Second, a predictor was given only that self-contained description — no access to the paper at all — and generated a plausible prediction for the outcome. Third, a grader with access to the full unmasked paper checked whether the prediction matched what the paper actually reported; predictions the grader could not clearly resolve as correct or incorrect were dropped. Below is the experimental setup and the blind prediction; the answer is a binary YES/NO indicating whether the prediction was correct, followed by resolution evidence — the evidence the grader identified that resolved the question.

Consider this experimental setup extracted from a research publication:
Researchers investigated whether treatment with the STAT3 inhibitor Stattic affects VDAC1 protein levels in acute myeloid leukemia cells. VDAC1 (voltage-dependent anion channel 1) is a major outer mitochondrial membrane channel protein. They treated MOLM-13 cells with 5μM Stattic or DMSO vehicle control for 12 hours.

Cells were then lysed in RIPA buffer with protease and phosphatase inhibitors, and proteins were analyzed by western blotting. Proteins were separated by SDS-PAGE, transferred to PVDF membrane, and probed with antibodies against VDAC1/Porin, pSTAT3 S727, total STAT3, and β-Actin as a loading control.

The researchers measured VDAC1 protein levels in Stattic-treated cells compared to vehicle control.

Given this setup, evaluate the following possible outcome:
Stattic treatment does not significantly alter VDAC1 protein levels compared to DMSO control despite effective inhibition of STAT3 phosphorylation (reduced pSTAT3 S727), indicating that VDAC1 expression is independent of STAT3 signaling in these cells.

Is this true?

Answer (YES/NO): NO